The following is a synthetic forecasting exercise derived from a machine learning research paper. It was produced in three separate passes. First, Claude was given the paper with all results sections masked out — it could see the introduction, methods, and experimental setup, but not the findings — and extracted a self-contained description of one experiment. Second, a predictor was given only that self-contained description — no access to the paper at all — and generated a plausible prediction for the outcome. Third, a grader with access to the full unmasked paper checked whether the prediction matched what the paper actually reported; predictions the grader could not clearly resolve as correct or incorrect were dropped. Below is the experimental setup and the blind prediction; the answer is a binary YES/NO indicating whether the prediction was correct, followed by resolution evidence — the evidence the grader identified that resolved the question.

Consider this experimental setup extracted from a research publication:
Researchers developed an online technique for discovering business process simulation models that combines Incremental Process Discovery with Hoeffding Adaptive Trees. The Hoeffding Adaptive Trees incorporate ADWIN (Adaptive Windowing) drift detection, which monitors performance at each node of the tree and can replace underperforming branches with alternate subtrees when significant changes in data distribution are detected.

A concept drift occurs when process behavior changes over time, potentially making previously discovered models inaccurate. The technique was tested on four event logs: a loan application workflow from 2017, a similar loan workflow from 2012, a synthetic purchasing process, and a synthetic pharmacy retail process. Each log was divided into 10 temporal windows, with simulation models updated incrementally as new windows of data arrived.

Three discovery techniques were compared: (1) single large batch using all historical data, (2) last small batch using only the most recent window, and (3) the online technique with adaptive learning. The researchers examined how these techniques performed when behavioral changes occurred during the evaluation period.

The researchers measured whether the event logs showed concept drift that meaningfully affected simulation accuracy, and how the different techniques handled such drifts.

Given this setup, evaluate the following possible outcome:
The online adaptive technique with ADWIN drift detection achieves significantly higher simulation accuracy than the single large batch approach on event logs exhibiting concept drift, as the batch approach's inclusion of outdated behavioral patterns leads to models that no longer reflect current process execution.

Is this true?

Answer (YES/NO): NO